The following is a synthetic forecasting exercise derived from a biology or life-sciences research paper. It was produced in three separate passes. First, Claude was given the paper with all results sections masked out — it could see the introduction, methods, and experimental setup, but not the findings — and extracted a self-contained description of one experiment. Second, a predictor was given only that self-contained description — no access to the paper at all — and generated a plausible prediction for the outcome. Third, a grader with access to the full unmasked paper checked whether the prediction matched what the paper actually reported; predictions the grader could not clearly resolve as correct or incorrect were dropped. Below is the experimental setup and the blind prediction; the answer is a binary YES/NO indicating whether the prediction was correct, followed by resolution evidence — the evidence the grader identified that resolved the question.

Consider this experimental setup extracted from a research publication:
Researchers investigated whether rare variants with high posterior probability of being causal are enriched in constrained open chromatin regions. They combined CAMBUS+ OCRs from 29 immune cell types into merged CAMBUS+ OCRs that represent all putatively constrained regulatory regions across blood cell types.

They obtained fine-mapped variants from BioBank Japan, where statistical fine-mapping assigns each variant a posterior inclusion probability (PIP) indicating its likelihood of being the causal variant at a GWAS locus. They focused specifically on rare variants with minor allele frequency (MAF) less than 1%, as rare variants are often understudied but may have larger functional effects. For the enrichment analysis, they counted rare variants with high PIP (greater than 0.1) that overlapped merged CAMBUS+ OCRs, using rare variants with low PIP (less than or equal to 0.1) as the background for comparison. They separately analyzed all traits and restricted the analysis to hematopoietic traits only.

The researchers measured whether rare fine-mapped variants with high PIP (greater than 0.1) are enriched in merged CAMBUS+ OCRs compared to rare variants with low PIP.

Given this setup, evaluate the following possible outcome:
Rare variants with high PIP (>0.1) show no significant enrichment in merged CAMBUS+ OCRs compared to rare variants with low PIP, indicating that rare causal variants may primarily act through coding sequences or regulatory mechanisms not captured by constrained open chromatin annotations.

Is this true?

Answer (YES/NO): NO